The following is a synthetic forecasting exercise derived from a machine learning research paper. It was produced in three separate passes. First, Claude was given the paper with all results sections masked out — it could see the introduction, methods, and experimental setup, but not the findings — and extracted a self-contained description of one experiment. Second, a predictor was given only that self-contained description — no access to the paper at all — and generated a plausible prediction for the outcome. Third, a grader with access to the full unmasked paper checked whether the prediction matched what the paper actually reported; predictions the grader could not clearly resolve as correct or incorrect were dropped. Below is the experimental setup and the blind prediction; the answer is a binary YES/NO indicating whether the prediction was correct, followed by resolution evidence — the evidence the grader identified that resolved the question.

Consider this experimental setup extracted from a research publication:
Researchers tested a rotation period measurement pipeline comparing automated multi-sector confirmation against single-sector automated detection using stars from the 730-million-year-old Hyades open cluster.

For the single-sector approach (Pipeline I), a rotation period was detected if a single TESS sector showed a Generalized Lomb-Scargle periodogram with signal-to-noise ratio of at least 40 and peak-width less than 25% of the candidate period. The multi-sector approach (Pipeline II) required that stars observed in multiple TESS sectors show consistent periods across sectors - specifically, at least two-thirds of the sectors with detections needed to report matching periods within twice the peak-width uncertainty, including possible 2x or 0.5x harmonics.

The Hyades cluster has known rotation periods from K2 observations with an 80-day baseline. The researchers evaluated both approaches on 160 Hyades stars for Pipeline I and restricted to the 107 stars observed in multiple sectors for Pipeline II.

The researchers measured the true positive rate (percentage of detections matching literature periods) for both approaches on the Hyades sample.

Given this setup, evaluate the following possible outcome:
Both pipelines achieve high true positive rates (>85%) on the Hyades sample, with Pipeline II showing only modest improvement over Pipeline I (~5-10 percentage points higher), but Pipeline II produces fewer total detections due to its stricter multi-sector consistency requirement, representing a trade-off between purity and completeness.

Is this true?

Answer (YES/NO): NO